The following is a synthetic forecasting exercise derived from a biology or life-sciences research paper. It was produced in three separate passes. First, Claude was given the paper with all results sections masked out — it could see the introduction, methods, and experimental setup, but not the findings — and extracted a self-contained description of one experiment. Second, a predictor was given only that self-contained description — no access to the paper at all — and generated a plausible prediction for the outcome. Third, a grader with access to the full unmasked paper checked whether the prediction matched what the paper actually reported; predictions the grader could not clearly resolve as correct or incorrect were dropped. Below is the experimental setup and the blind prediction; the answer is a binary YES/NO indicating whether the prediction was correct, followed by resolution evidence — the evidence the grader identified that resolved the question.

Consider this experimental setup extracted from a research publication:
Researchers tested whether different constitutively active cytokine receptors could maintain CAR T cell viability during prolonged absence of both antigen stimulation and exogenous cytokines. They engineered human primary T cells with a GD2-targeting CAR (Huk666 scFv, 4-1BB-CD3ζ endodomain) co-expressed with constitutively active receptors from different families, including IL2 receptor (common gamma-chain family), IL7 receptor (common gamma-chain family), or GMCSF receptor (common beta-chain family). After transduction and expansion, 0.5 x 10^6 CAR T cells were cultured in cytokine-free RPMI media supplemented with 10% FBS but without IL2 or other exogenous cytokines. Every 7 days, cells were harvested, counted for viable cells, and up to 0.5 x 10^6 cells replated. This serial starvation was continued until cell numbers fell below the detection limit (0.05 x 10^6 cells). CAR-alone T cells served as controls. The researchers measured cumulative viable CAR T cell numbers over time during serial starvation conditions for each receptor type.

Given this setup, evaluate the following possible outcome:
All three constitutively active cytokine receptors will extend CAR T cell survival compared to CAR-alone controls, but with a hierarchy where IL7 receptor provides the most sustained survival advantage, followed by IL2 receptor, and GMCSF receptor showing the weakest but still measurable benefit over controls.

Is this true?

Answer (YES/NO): NO